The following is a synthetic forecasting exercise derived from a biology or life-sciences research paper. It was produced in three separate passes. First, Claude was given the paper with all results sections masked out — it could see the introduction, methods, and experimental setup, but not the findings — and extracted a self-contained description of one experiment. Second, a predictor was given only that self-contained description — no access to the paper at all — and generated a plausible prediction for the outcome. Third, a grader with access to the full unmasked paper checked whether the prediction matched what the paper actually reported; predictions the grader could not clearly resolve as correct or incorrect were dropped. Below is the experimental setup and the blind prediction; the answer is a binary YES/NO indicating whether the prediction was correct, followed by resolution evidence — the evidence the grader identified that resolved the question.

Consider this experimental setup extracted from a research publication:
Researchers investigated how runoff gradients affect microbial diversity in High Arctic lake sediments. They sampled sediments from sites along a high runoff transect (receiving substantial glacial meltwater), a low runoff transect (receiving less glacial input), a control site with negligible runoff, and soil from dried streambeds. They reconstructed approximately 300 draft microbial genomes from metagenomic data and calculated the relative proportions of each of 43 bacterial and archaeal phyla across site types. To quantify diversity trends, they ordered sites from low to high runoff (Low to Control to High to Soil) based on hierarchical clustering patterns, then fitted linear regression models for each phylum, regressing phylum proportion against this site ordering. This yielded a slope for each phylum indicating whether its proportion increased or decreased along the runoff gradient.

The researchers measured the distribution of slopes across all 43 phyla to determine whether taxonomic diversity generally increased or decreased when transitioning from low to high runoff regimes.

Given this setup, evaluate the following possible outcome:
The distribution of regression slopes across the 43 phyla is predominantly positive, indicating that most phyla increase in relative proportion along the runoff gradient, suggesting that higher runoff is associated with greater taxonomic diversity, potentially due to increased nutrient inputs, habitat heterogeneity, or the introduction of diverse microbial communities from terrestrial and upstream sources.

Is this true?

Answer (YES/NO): NO